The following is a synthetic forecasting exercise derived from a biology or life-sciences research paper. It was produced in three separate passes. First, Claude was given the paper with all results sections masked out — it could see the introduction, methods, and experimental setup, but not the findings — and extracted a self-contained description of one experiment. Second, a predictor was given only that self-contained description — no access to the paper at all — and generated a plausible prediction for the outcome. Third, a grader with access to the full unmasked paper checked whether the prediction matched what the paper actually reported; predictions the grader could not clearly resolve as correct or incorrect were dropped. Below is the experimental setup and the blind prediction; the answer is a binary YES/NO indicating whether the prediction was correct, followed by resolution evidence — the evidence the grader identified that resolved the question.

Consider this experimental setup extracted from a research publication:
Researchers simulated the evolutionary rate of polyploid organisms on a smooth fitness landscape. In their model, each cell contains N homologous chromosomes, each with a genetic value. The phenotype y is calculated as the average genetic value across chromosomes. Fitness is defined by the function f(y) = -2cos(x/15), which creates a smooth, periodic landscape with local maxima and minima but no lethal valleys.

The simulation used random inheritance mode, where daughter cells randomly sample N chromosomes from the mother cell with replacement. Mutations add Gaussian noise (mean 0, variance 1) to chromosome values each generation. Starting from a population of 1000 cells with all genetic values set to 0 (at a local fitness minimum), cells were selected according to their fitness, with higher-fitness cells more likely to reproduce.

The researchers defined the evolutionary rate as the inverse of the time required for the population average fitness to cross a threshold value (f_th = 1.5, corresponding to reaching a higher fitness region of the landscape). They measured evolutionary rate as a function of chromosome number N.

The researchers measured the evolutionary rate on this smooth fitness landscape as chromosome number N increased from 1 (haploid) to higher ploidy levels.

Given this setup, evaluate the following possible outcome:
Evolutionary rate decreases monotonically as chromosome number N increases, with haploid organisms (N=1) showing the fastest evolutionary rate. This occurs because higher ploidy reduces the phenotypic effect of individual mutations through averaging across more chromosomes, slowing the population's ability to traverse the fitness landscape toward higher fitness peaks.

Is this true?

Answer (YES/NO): NO